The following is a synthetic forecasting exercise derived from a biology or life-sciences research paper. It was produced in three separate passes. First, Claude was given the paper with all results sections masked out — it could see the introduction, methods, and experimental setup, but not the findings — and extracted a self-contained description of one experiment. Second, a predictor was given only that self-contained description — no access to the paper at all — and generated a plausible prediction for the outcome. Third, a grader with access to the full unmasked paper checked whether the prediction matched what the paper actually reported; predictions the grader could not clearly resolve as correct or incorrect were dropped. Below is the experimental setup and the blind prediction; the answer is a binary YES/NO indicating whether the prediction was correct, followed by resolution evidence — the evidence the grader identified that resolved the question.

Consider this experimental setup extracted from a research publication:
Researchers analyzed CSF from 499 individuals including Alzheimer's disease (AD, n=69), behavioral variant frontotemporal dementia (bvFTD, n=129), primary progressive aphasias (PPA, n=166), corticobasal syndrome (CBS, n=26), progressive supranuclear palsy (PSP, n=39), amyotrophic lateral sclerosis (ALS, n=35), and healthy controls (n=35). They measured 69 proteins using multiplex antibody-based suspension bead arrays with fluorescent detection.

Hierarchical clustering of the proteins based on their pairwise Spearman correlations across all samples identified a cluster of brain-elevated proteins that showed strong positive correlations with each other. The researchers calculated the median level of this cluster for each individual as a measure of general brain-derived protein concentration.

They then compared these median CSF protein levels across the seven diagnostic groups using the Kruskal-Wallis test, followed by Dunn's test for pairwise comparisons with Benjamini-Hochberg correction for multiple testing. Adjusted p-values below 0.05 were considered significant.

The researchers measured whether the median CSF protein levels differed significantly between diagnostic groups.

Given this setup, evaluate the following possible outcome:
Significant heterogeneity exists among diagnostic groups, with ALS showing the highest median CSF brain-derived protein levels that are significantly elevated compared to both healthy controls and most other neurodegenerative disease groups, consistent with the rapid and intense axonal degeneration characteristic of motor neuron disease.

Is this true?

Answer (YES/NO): NO